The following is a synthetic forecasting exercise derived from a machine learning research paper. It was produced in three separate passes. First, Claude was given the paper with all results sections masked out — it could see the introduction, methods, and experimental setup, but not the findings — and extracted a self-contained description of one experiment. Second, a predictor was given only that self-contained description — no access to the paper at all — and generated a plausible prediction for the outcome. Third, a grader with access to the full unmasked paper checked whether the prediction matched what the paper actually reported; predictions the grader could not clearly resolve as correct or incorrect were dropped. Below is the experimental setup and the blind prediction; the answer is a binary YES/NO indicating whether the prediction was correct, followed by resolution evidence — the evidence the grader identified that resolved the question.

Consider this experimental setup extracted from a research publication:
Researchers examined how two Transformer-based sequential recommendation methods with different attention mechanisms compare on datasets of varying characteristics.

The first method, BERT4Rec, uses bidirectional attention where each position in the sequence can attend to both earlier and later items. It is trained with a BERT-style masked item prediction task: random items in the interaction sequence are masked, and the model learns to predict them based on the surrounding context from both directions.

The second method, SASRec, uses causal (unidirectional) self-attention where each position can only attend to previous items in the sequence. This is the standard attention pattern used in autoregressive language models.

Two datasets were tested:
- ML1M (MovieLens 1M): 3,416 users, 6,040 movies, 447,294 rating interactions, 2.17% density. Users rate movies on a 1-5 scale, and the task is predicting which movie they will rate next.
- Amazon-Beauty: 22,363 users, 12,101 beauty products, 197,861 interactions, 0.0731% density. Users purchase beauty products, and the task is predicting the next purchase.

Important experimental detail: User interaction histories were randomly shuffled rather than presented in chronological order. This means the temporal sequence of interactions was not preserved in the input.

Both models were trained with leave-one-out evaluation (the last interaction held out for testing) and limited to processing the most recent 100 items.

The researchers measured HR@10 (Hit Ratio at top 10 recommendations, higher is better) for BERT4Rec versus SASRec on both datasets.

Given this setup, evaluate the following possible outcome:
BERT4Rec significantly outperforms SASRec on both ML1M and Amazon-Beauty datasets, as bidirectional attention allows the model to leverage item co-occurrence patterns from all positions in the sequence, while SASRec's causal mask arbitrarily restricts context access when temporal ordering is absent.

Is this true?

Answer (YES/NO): NO